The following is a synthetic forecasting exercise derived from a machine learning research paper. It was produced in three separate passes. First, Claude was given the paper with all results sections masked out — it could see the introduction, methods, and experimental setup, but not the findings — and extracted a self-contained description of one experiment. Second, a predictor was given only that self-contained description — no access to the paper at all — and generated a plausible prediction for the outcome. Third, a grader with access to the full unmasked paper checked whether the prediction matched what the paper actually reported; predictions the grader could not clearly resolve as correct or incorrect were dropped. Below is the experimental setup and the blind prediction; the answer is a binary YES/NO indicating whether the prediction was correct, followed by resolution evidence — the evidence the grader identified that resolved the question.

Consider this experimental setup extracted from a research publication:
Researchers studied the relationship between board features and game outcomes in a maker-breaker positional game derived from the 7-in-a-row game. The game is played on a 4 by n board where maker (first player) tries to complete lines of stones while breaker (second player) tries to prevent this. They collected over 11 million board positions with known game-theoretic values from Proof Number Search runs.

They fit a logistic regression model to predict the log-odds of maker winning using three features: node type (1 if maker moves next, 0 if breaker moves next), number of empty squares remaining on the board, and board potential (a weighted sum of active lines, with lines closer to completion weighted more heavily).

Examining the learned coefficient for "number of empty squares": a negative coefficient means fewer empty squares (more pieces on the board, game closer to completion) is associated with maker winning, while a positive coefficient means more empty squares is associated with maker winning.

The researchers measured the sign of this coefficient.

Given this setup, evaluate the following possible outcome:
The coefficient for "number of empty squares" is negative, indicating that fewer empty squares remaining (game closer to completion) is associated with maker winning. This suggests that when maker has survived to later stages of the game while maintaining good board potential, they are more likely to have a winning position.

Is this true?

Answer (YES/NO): YES